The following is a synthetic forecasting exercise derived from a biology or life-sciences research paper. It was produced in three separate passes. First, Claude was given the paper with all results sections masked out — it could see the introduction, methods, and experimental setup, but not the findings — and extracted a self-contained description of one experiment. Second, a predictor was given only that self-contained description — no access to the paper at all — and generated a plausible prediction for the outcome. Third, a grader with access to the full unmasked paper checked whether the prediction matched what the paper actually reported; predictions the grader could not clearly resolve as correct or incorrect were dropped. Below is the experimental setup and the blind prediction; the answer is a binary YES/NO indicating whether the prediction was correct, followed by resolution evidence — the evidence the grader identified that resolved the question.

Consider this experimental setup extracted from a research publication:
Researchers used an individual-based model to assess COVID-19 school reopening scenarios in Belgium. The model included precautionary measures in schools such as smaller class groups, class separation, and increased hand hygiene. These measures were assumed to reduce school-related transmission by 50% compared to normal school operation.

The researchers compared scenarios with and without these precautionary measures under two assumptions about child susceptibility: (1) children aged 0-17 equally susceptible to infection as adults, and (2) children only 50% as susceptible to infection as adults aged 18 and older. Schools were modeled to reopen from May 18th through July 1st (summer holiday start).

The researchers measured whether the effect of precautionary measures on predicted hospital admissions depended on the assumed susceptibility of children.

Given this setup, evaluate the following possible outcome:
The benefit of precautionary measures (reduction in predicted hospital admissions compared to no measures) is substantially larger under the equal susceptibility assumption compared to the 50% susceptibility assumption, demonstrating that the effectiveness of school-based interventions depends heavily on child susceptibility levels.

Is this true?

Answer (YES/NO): YES